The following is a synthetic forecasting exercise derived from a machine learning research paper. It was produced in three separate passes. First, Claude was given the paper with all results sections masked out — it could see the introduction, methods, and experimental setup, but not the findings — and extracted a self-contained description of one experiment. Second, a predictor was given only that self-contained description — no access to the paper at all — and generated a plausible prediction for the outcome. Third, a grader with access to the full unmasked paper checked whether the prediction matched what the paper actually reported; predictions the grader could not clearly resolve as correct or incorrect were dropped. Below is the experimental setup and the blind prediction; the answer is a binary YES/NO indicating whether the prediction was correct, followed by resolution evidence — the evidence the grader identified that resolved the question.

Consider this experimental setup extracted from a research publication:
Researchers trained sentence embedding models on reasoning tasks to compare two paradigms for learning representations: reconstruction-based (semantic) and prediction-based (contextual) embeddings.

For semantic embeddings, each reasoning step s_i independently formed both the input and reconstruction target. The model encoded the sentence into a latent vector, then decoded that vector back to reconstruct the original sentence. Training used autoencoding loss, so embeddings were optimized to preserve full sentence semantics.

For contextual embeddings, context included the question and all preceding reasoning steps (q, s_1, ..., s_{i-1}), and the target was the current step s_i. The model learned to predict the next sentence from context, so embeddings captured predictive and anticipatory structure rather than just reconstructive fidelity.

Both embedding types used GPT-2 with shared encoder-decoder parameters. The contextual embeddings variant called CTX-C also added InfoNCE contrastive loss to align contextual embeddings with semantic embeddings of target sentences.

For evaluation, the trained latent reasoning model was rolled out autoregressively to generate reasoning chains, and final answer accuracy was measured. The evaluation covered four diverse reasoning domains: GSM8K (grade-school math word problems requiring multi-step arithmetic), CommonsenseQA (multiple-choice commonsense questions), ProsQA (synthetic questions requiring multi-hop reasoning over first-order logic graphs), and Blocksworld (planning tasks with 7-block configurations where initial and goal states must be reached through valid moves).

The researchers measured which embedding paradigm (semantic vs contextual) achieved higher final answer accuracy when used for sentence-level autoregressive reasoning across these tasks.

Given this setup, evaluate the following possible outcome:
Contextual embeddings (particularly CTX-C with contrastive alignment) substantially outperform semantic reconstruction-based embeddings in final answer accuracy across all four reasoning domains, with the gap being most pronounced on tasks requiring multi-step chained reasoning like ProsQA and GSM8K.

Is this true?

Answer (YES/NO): NO